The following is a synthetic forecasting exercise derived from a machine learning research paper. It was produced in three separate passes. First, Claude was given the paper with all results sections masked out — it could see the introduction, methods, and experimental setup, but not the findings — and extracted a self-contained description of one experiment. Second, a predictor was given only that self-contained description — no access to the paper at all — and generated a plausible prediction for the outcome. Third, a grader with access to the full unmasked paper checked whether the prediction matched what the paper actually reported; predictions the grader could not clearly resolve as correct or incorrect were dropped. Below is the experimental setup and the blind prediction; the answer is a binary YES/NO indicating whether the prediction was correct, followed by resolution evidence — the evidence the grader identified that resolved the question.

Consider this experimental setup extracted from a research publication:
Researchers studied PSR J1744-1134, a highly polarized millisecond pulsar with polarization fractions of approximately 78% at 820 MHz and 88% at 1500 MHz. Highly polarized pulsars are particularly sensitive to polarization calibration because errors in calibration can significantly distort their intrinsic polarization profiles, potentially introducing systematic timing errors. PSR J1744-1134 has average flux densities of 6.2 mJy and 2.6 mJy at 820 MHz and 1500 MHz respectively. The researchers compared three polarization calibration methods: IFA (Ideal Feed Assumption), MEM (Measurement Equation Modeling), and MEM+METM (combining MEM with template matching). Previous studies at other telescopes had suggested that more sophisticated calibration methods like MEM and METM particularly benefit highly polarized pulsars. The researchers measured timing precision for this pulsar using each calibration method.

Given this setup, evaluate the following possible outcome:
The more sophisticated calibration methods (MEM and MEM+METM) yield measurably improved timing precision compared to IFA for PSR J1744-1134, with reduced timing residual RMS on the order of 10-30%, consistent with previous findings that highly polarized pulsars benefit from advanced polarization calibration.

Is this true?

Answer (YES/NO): NO